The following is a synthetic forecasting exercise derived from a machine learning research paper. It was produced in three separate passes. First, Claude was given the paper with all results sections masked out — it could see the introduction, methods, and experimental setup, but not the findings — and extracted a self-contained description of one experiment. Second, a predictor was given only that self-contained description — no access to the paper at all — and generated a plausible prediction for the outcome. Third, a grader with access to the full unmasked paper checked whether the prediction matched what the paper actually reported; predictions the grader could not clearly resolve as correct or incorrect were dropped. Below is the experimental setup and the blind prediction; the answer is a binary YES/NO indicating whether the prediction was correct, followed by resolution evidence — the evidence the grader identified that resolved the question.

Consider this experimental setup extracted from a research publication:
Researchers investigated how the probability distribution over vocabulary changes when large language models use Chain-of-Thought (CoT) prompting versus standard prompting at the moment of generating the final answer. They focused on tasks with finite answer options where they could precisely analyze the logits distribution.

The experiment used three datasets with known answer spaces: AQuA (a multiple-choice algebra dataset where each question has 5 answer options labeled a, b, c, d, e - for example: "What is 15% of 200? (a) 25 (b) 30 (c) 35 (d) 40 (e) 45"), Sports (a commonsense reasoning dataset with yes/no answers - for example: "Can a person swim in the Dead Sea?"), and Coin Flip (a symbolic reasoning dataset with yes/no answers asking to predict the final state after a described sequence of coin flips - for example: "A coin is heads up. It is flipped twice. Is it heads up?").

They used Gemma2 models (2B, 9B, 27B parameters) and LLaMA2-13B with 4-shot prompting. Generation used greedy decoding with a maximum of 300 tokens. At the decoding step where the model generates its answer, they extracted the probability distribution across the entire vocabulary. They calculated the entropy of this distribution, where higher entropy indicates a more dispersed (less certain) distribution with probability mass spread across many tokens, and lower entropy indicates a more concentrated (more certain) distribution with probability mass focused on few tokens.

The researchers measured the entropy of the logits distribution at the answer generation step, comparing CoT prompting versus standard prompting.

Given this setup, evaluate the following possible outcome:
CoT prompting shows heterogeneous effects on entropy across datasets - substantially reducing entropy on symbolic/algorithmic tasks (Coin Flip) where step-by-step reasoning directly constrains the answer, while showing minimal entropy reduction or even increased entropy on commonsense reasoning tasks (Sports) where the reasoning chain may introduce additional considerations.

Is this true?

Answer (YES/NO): NO